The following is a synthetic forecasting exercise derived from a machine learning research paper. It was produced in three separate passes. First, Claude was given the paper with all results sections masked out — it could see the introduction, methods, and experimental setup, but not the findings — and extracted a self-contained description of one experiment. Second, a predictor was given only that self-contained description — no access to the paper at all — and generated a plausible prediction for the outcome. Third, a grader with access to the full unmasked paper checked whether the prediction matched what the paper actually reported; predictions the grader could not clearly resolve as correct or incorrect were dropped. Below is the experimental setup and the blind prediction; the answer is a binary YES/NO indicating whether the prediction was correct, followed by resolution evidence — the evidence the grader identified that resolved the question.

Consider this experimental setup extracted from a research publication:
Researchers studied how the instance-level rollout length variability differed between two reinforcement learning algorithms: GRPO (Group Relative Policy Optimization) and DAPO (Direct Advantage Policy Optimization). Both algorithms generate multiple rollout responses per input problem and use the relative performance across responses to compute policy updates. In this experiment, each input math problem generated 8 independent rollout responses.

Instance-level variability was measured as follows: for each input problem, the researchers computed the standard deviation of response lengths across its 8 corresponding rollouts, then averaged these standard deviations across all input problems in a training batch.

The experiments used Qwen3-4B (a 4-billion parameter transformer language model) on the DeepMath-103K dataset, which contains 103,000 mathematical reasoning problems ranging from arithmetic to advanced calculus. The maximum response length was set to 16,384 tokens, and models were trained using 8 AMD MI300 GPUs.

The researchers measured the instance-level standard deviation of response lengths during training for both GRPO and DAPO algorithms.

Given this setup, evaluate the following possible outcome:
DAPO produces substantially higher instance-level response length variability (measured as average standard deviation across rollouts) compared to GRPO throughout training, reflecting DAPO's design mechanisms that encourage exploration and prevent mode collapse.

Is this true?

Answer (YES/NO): YES